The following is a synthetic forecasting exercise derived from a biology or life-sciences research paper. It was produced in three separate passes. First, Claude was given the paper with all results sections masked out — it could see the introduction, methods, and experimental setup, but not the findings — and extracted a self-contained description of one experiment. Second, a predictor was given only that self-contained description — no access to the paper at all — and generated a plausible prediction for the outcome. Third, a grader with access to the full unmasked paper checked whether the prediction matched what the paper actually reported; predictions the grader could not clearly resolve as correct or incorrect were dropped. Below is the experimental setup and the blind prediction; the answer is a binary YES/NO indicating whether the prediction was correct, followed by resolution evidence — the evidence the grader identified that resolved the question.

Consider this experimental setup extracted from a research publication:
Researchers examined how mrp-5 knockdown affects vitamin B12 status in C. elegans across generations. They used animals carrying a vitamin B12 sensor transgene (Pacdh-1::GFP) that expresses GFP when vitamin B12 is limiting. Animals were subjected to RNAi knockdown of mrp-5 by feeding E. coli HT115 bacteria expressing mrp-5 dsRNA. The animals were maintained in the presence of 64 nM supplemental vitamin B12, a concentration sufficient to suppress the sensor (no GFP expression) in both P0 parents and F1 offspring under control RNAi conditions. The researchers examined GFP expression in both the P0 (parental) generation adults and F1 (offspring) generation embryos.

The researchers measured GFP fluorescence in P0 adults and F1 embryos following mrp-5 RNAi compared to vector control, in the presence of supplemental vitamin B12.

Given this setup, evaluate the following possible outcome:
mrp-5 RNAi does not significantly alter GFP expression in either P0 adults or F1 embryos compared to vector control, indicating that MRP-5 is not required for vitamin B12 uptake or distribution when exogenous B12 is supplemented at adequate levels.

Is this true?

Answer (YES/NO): NO